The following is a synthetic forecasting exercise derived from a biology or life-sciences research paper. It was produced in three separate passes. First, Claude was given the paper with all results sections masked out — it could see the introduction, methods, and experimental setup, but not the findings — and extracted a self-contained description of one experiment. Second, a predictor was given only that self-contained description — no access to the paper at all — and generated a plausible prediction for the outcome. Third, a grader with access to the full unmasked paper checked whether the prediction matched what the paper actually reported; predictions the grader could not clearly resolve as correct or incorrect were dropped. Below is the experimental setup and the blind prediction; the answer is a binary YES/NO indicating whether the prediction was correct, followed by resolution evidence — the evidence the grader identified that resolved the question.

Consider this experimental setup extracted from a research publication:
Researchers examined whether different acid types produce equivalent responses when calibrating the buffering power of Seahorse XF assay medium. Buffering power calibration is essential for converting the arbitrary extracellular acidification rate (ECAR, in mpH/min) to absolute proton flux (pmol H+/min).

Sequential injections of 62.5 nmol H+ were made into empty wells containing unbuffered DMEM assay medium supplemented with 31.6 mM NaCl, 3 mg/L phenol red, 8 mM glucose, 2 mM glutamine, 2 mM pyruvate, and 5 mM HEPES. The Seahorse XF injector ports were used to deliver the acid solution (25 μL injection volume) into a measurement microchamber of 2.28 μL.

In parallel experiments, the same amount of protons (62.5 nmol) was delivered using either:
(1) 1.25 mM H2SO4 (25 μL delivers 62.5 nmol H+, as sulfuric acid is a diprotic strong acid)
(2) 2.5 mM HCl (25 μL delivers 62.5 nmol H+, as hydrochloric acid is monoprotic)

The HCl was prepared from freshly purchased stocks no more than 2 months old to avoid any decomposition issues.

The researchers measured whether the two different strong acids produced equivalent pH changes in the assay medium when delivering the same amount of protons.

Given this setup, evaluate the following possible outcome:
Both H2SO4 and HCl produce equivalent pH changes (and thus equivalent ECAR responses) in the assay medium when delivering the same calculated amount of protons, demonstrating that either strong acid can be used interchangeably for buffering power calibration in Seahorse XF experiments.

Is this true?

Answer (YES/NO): YES